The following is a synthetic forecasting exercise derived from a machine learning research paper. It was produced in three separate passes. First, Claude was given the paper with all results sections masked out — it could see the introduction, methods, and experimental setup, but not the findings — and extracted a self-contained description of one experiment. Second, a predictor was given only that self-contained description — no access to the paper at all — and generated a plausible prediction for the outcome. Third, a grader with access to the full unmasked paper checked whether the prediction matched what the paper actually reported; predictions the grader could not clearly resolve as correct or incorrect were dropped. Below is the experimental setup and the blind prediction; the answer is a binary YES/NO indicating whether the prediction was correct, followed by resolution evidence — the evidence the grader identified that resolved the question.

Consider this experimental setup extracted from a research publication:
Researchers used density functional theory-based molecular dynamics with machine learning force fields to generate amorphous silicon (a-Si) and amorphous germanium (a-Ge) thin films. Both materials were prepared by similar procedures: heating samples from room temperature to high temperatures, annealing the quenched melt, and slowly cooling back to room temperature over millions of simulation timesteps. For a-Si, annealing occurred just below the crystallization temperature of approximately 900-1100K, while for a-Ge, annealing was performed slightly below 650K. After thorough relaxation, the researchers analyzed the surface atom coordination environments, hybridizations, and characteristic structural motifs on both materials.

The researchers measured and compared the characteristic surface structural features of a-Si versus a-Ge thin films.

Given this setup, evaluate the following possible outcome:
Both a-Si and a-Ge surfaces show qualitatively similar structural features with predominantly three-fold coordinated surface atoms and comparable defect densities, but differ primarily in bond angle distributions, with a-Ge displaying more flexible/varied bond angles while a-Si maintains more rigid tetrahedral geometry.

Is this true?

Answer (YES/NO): NO